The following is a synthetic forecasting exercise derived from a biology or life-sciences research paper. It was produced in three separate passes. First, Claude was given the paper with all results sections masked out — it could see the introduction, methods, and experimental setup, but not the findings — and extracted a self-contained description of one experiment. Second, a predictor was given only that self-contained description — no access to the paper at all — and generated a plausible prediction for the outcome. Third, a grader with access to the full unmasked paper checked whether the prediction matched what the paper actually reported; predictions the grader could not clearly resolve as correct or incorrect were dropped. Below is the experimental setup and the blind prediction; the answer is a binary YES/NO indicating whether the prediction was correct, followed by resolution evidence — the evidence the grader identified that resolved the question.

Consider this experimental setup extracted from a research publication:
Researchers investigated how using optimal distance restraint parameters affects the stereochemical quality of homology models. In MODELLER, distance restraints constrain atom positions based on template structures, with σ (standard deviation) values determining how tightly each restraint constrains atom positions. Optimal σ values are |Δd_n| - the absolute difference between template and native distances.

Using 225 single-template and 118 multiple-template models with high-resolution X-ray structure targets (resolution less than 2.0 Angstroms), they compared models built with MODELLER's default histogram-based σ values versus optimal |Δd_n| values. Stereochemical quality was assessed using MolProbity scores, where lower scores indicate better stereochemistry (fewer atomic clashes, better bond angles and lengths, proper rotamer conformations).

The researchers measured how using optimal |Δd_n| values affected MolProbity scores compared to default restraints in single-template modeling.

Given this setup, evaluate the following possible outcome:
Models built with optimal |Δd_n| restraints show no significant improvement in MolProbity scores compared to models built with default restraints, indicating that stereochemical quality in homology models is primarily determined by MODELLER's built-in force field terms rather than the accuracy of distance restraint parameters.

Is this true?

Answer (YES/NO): NO